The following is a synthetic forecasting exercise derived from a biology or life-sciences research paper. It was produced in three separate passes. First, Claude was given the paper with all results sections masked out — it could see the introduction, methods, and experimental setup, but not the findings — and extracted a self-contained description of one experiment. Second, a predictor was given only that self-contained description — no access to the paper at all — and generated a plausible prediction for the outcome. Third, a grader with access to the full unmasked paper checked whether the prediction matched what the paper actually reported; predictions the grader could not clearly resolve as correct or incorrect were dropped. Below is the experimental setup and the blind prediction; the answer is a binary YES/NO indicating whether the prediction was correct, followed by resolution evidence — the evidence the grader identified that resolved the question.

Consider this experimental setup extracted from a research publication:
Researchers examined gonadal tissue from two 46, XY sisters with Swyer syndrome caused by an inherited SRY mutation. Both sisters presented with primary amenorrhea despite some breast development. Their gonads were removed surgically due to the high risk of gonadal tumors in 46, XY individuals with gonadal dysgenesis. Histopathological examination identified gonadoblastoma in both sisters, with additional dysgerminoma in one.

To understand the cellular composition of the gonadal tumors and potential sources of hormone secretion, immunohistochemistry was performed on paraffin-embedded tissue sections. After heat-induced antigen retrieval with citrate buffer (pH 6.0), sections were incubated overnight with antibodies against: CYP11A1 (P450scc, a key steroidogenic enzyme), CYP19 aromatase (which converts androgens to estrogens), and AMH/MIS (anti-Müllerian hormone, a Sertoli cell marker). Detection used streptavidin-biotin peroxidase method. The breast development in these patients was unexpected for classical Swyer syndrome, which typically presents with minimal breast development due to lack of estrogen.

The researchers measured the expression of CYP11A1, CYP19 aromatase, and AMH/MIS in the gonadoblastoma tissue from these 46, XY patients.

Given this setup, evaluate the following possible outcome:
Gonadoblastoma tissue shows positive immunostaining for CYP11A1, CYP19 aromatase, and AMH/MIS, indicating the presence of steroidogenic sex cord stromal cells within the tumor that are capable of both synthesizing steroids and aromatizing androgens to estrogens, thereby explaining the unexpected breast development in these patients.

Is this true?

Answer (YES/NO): YES